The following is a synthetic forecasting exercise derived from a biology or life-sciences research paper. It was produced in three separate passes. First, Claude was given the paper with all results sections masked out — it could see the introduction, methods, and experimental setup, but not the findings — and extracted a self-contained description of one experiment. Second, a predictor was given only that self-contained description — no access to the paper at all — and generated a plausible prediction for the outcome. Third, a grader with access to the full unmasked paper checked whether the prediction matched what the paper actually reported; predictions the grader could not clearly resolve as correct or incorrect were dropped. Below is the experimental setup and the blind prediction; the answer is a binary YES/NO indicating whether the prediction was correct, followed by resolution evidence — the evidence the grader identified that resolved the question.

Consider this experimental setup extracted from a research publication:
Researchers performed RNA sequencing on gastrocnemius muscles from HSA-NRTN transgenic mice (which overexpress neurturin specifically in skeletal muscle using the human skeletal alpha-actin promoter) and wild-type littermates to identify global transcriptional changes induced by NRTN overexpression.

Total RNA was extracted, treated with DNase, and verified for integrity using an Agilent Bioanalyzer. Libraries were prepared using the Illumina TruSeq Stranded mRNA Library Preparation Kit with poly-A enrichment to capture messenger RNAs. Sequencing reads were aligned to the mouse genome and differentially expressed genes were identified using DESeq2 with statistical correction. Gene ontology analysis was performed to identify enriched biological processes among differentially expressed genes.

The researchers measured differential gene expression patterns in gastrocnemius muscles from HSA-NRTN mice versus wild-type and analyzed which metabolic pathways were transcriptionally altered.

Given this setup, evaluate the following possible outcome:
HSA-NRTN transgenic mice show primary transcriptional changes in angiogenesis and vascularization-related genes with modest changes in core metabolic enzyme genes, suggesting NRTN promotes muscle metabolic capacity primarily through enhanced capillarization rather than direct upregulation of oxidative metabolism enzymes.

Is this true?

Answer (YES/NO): NO